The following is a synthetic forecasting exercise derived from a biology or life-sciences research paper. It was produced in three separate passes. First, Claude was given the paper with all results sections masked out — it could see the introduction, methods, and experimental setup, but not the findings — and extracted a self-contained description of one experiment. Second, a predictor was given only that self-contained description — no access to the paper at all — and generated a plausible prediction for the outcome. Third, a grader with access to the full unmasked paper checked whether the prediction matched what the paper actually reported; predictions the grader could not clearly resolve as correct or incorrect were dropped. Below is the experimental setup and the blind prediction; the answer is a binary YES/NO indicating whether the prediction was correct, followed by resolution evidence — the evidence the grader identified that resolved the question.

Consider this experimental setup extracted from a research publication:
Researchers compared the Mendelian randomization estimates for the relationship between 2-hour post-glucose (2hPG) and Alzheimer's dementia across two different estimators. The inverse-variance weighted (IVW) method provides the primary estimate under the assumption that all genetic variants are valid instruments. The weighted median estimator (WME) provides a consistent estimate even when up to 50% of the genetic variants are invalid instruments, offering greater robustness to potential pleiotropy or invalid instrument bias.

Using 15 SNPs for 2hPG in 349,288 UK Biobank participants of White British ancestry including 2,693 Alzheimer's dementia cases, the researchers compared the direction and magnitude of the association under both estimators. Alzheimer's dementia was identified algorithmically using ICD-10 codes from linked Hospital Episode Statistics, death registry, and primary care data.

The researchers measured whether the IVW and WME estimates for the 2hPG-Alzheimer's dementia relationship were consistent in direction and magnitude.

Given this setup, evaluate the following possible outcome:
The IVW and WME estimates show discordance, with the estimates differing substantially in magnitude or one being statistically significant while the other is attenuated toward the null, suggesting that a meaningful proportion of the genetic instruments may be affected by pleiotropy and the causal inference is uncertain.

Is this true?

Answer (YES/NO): NO